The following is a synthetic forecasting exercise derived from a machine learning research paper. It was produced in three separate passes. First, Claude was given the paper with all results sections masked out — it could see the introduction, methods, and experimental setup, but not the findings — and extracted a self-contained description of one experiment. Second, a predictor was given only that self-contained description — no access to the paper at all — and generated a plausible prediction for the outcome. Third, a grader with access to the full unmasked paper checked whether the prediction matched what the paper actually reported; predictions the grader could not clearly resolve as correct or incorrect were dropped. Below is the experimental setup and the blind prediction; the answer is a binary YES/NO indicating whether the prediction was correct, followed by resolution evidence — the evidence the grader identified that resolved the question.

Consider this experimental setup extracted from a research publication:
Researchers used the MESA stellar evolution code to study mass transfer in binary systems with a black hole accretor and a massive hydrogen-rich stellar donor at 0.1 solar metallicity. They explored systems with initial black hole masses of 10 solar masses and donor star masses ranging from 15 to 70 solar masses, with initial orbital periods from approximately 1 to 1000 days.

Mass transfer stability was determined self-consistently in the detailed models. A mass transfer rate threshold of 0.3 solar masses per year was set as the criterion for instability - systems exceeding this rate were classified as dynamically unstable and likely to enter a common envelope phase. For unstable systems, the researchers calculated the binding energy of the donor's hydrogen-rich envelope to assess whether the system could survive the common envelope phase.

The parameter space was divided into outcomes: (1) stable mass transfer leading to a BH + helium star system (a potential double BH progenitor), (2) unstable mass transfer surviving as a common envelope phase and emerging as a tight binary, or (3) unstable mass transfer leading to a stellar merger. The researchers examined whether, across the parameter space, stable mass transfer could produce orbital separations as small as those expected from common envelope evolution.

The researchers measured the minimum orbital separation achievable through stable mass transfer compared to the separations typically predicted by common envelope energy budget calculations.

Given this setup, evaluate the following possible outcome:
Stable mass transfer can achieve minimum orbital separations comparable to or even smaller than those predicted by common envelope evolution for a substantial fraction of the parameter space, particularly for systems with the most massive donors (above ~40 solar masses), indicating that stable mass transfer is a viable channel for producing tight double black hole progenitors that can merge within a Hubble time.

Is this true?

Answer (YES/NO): NO